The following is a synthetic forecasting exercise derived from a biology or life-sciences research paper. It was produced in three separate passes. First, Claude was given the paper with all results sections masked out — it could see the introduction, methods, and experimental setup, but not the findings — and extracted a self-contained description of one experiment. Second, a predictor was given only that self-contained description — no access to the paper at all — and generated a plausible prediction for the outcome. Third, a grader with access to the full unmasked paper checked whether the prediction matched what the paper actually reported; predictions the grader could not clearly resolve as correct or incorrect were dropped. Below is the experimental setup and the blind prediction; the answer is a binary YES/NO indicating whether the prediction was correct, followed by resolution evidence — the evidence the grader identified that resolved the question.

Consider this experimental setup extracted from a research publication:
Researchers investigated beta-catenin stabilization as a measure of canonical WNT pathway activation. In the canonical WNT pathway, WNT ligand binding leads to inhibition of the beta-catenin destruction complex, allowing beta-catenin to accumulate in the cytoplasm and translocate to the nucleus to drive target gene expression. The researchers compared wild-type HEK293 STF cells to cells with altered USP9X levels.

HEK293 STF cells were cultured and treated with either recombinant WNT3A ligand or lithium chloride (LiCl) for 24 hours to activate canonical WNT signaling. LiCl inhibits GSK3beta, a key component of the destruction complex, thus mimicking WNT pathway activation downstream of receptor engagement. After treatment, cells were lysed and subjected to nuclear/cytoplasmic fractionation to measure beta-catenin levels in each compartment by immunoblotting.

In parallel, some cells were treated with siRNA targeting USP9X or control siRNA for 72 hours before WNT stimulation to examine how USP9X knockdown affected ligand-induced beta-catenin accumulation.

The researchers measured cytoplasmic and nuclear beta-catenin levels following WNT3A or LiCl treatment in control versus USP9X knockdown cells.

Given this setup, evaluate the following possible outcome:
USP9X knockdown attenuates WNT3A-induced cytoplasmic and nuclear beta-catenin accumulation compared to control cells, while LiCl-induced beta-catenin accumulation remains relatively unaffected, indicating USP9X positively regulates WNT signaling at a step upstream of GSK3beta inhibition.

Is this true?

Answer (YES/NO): YES